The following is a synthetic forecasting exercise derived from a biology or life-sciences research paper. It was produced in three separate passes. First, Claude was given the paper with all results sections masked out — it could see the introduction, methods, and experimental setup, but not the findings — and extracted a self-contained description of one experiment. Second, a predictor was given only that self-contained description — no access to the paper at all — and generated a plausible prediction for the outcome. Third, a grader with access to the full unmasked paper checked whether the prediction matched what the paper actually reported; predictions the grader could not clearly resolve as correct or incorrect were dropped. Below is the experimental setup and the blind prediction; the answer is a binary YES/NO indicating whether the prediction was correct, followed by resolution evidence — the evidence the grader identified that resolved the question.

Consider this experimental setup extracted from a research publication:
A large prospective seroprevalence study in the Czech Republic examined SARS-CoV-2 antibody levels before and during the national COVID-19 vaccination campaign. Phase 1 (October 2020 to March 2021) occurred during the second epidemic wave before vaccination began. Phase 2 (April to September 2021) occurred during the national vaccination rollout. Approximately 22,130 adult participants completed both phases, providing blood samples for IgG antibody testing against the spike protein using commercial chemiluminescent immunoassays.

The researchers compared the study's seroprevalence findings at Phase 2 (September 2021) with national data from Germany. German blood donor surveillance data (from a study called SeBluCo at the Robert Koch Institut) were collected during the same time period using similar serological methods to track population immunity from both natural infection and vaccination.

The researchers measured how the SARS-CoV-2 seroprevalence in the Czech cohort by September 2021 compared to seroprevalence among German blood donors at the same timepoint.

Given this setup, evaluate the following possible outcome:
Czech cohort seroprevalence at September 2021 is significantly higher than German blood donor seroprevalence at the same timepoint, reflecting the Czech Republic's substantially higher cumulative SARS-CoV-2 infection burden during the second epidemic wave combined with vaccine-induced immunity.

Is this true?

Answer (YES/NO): YES